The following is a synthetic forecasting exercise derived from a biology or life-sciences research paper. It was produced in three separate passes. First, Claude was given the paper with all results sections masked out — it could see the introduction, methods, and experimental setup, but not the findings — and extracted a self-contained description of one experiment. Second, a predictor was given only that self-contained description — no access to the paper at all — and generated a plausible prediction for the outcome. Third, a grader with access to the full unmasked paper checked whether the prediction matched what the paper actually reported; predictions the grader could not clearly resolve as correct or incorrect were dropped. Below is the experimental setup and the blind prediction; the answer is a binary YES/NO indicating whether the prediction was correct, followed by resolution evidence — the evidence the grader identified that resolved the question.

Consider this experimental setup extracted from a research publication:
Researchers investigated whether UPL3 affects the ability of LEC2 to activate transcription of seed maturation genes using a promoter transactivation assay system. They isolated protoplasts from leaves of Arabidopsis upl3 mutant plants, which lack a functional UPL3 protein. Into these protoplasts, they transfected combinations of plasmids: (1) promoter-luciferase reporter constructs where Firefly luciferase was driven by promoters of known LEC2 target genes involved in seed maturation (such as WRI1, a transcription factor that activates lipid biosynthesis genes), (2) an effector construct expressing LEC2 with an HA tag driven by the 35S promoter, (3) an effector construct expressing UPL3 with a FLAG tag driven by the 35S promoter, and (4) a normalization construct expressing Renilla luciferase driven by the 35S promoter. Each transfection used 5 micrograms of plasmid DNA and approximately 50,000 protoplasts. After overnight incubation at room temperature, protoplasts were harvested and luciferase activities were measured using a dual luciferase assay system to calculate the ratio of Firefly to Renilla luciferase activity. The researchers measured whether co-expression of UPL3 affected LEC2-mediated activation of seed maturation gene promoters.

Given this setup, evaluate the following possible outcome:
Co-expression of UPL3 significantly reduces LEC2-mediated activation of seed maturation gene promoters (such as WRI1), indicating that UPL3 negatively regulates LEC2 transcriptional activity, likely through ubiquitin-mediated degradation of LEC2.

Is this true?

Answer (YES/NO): YES